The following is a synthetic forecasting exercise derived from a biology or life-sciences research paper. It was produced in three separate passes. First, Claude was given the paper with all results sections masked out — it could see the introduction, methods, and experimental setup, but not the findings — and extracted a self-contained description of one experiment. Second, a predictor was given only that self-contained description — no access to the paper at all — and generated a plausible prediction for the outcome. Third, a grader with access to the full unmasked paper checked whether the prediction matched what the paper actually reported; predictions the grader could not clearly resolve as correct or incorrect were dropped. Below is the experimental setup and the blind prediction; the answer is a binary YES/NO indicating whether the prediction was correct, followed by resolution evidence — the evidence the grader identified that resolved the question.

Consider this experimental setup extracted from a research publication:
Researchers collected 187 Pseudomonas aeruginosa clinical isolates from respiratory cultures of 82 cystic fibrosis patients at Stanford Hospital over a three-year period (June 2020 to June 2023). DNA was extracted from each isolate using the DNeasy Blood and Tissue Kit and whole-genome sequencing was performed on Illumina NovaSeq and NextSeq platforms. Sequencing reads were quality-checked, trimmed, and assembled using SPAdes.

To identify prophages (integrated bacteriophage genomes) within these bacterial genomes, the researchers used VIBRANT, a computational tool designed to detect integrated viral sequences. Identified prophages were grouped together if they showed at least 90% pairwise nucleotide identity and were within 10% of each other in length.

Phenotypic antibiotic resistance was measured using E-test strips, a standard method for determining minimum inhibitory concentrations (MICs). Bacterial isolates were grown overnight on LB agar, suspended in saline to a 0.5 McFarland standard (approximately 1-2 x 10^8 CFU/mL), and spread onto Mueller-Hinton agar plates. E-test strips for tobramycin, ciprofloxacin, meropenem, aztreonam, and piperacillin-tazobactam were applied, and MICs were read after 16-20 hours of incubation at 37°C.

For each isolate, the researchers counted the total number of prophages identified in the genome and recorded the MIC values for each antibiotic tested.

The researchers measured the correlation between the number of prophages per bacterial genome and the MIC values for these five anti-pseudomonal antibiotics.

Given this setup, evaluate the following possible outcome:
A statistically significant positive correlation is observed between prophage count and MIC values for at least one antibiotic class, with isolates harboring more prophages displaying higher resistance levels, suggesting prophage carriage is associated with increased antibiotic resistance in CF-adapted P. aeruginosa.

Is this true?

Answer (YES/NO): NO